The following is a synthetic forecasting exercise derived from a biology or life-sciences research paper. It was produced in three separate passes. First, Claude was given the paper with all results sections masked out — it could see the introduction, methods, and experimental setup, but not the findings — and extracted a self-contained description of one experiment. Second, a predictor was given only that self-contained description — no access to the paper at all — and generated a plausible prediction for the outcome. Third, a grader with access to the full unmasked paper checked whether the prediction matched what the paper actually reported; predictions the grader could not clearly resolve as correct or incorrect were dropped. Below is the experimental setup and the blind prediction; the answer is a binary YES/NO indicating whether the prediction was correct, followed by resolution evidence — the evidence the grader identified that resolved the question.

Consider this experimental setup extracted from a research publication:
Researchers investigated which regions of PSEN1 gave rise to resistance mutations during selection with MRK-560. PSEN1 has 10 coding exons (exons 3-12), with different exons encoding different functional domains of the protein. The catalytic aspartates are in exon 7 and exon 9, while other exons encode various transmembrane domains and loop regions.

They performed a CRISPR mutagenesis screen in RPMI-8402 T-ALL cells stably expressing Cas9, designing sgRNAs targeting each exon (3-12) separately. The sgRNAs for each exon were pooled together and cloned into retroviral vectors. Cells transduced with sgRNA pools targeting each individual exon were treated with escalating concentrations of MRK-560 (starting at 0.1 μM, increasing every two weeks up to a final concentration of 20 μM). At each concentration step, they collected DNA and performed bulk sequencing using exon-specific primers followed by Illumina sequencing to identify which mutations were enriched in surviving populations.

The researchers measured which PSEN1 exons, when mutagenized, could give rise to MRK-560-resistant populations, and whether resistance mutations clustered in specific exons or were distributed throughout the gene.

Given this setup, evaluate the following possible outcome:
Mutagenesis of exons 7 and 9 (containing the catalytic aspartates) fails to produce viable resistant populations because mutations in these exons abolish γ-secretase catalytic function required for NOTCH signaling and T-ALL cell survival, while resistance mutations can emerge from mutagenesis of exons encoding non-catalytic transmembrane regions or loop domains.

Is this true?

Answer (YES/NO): NO